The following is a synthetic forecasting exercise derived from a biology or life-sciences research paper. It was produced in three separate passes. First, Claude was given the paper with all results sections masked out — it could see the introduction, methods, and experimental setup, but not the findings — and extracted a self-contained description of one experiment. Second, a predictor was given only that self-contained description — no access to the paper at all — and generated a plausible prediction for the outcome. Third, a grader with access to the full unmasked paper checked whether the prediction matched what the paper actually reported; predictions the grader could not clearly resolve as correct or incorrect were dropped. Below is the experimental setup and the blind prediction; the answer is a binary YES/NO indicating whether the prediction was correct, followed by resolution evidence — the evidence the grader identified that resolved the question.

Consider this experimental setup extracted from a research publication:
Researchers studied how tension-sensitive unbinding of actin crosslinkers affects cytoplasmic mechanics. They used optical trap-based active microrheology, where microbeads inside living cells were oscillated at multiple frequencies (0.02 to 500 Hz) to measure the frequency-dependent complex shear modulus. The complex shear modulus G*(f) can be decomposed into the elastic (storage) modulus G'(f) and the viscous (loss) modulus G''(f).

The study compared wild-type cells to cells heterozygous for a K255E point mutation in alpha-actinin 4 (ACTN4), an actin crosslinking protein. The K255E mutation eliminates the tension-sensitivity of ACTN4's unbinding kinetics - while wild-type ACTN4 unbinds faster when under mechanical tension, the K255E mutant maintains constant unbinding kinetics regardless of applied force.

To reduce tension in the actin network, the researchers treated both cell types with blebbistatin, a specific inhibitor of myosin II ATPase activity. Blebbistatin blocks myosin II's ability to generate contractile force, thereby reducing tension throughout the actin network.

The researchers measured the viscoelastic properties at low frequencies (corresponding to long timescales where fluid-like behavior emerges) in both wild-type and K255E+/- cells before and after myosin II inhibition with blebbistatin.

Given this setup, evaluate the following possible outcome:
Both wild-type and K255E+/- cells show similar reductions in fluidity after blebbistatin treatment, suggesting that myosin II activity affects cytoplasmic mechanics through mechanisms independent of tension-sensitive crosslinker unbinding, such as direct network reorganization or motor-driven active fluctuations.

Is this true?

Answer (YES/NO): NO